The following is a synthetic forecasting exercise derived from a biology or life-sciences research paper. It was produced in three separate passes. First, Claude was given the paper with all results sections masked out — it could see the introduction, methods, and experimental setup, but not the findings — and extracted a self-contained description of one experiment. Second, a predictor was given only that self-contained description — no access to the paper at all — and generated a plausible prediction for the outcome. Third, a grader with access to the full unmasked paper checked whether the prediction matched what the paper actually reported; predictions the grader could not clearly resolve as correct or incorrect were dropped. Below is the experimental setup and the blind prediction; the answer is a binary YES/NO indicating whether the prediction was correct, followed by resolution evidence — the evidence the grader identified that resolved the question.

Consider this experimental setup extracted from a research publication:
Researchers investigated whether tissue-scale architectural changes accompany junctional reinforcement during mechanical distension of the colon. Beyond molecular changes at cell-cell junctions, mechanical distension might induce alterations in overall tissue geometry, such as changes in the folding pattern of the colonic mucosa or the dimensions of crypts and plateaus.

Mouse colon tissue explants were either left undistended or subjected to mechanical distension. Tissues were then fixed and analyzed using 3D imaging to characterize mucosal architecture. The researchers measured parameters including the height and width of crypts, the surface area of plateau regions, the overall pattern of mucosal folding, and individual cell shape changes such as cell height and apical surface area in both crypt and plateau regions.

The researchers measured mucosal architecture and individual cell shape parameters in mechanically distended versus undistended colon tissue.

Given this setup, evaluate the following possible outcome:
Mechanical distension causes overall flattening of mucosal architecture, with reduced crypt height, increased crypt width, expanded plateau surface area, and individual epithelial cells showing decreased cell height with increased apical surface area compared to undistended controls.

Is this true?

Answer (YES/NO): NO